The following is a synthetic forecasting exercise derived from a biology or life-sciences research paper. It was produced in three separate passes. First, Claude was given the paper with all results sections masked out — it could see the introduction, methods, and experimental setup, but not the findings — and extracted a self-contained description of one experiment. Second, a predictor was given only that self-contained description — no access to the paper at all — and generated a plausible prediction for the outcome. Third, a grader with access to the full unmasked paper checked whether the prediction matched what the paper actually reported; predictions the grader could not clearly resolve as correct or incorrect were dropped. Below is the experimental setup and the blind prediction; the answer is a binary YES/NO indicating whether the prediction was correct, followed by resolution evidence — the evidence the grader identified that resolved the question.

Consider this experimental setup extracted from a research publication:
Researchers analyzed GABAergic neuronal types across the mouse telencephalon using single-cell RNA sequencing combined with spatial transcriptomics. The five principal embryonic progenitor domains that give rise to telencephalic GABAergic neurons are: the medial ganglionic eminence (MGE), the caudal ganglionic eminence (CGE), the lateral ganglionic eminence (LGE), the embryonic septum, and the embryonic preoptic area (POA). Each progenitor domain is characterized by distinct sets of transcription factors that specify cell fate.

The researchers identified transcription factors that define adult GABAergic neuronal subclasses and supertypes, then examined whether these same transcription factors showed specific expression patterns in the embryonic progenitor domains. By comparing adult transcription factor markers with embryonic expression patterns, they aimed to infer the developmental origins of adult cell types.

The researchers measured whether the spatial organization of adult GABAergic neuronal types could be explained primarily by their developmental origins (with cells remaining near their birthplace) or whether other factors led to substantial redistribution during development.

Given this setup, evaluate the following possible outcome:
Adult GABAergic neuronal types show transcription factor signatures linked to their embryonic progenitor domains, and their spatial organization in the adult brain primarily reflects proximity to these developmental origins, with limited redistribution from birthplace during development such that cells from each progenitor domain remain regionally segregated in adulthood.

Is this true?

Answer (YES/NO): NO